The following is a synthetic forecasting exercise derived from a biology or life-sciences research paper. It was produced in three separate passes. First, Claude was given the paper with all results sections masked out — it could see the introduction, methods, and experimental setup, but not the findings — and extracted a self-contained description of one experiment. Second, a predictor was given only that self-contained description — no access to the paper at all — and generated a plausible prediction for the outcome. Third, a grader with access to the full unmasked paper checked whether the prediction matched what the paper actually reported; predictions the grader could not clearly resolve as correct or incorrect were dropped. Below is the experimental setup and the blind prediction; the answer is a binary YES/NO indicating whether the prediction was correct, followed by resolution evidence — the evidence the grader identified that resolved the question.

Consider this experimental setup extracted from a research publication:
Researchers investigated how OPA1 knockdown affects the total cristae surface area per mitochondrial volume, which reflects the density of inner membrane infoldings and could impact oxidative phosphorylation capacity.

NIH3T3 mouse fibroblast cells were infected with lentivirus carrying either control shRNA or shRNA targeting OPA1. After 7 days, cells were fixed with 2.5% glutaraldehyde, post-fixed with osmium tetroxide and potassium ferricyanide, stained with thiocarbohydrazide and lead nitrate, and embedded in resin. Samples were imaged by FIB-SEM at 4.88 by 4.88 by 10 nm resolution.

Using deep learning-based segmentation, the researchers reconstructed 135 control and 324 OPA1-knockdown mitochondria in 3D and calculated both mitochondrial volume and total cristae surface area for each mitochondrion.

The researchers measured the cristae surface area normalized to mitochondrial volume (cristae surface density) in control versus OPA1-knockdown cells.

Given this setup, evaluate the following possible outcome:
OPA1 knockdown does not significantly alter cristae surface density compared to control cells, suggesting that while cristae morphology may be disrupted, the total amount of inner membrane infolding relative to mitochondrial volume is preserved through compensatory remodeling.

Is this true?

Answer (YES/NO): YES